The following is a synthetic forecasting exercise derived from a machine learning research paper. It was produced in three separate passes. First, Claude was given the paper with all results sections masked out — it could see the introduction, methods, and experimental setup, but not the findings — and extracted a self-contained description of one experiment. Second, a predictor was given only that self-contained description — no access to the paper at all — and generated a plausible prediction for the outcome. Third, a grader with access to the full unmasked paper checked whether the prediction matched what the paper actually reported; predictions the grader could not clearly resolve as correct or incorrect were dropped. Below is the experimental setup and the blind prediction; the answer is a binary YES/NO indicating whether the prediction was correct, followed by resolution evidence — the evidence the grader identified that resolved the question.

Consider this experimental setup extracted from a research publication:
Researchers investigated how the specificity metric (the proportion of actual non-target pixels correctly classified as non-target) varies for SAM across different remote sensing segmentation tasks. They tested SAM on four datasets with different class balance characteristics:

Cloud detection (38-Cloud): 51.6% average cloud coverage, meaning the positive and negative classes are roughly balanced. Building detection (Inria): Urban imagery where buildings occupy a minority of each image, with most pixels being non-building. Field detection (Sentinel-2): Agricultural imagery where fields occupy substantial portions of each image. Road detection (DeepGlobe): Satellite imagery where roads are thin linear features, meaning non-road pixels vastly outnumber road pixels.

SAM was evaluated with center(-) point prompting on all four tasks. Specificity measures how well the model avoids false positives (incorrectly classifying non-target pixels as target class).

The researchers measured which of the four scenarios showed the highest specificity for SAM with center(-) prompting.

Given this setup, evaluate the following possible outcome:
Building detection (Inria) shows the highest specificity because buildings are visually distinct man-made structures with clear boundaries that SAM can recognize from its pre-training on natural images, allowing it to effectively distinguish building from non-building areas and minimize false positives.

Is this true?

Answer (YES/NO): NO